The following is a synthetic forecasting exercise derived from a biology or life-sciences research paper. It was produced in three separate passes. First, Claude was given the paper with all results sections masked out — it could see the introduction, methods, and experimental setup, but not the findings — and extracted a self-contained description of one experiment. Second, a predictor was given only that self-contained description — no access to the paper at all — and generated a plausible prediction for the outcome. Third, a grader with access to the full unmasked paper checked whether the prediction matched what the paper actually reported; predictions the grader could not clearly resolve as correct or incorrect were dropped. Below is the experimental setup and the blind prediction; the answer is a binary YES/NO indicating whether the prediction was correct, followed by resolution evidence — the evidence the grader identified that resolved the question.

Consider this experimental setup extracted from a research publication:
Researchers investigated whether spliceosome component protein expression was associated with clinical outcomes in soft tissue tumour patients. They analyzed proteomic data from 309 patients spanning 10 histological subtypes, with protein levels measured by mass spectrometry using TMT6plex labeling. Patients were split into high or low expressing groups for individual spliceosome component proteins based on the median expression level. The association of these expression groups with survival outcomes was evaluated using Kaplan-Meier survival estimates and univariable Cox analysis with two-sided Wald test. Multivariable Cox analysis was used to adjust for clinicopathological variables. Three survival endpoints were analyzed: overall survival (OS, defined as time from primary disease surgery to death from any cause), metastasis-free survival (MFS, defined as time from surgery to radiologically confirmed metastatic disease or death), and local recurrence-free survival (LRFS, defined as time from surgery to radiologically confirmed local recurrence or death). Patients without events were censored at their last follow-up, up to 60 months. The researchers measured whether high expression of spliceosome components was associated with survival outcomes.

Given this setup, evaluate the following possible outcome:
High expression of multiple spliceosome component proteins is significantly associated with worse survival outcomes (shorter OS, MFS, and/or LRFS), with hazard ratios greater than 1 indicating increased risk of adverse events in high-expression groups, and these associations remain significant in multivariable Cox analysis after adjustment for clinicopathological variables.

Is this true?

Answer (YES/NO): NO